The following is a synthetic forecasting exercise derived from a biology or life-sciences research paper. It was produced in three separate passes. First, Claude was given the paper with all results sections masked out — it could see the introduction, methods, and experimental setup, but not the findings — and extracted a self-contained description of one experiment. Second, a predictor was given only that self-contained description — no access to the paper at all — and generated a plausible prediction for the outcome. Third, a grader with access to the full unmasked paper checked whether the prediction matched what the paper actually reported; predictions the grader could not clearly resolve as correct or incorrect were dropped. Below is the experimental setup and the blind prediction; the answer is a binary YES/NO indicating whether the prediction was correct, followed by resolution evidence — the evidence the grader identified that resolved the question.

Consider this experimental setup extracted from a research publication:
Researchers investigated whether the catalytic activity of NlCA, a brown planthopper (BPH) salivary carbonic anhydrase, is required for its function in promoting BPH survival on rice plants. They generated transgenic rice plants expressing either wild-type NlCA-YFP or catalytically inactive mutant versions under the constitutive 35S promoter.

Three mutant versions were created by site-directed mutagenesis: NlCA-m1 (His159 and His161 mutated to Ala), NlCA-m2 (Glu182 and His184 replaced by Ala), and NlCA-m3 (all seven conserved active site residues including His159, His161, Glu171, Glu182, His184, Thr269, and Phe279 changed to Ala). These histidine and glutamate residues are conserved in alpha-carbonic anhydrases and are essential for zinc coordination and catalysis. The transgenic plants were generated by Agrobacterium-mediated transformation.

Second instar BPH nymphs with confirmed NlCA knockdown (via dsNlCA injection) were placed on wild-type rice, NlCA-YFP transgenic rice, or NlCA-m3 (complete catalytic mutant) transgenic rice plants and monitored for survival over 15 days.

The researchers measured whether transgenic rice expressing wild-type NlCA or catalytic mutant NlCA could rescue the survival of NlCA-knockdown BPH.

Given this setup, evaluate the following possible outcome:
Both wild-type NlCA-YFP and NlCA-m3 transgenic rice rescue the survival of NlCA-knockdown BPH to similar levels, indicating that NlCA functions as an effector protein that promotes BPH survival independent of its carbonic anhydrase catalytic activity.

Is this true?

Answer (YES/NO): NO